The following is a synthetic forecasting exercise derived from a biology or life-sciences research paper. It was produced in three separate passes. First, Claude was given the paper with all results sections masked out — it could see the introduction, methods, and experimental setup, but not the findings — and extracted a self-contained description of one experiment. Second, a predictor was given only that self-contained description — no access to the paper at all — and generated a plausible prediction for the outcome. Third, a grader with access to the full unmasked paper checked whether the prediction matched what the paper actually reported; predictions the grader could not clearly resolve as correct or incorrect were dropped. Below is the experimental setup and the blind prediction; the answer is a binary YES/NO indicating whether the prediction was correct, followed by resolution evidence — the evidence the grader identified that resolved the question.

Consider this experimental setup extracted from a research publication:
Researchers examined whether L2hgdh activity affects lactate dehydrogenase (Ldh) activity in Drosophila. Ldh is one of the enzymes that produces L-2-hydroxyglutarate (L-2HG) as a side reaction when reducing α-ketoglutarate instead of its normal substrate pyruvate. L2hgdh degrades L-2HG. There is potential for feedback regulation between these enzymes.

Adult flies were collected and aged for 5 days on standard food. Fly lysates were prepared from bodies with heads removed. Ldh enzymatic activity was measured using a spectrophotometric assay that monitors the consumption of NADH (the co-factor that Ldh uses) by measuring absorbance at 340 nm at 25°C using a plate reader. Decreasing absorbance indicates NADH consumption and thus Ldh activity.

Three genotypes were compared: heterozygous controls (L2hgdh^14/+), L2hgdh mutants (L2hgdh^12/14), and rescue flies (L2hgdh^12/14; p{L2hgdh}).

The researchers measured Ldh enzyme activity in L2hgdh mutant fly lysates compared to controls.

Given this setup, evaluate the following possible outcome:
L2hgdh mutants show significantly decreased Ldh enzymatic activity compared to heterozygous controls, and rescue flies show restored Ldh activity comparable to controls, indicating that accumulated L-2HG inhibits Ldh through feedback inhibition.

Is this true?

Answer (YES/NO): NO